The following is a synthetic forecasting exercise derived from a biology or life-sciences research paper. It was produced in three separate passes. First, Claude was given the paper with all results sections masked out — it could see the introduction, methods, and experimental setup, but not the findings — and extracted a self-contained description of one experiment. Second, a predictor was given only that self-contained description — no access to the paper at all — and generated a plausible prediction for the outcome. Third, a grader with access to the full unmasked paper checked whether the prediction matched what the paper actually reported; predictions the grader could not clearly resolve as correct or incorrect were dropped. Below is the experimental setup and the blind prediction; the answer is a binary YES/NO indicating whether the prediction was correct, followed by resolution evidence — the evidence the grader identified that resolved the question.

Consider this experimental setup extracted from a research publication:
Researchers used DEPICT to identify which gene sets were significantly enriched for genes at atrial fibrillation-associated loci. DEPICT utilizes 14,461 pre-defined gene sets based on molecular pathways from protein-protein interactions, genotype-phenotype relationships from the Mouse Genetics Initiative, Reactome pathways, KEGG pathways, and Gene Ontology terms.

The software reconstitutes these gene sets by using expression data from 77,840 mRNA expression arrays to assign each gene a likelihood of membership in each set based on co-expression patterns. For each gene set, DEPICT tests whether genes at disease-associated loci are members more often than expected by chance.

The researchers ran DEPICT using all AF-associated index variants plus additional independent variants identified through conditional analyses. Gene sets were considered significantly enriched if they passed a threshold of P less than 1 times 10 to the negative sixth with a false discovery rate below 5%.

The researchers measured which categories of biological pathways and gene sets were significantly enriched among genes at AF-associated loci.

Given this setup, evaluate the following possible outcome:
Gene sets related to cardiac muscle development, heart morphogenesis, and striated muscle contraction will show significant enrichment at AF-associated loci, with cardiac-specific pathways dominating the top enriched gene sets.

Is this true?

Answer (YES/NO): YES